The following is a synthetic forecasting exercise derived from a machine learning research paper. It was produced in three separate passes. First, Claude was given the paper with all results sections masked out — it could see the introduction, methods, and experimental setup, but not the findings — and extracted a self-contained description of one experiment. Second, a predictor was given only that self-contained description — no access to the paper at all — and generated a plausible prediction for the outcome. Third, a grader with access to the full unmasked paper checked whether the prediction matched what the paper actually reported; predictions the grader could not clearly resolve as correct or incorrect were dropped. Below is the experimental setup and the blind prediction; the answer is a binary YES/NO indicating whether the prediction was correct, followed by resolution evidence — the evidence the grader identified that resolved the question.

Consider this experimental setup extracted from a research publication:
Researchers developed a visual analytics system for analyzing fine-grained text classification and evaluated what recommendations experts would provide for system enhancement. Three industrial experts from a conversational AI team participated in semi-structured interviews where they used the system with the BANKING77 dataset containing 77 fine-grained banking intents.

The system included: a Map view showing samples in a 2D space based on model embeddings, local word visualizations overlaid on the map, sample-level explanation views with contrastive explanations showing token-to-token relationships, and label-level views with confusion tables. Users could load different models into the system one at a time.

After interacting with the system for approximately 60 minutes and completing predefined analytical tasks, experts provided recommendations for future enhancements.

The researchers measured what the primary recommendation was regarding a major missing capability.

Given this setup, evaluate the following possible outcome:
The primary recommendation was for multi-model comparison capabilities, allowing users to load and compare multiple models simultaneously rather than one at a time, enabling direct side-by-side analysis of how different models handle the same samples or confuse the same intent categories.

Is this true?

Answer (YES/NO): YES